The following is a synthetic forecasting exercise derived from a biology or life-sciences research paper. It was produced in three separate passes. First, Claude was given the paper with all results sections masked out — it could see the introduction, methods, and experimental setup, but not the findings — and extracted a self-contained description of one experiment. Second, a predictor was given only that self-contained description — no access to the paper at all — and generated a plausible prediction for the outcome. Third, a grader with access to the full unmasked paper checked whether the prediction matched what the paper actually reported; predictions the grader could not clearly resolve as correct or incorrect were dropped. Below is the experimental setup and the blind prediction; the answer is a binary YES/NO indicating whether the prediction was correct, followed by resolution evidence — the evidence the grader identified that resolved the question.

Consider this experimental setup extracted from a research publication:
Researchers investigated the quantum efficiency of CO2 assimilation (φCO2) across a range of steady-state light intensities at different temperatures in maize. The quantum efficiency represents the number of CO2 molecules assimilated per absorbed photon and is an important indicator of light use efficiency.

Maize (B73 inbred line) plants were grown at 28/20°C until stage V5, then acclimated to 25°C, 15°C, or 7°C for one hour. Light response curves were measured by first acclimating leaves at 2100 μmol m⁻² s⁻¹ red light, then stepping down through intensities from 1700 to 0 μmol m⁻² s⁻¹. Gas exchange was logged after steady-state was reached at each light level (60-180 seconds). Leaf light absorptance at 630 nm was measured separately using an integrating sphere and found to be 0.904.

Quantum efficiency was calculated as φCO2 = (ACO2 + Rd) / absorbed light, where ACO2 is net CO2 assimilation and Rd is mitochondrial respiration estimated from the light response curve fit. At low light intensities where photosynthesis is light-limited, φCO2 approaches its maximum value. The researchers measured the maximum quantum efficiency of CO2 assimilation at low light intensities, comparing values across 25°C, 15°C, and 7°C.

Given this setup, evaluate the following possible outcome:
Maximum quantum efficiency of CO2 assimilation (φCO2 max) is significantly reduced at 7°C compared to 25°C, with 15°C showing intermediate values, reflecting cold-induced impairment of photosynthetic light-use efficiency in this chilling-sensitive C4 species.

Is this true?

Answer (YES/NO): NO